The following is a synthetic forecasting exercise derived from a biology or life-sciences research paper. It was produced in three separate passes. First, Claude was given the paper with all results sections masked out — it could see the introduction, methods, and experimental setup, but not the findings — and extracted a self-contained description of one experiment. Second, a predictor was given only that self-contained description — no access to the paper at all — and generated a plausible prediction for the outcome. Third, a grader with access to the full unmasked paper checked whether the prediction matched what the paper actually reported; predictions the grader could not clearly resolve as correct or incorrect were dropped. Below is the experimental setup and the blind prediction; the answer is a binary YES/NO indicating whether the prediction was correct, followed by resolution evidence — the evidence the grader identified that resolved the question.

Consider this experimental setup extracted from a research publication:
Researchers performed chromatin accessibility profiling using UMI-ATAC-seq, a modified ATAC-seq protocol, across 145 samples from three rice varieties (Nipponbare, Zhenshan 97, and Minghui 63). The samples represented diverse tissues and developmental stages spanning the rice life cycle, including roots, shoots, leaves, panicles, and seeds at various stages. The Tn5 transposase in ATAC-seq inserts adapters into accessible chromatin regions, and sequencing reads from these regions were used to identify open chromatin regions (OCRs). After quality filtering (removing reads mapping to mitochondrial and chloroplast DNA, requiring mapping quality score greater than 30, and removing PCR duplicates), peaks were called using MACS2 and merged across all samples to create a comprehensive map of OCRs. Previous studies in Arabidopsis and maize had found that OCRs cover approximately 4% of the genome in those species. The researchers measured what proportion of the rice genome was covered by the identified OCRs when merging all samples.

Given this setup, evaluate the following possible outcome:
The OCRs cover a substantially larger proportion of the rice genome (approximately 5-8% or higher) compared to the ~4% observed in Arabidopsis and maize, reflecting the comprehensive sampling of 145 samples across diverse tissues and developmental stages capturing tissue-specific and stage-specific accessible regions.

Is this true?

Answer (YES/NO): NO